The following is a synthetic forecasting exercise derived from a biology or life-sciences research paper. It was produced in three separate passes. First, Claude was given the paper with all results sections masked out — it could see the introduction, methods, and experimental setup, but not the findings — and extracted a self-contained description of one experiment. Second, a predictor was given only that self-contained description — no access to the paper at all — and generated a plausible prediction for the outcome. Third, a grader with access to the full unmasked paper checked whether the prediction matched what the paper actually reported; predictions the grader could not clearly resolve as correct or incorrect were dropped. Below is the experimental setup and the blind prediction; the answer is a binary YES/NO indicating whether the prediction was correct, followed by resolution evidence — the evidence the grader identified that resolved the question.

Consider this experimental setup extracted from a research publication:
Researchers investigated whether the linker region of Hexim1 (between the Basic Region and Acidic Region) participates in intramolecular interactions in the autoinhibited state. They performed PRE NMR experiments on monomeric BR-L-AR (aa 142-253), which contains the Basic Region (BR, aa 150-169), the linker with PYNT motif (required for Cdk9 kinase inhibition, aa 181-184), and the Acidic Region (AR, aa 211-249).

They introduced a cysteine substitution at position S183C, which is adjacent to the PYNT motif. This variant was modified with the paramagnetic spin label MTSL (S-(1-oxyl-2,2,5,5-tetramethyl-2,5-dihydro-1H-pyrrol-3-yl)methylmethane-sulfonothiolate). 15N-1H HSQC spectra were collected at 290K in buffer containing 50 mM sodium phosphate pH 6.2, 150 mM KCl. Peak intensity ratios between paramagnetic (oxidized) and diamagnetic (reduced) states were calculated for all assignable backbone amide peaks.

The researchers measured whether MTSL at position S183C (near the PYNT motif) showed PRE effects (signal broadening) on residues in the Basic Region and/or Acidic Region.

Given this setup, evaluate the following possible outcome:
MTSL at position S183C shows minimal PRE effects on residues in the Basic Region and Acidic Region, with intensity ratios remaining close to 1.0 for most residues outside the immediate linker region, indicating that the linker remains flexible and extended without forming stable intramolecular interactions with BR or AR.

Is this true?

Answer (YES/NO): NO